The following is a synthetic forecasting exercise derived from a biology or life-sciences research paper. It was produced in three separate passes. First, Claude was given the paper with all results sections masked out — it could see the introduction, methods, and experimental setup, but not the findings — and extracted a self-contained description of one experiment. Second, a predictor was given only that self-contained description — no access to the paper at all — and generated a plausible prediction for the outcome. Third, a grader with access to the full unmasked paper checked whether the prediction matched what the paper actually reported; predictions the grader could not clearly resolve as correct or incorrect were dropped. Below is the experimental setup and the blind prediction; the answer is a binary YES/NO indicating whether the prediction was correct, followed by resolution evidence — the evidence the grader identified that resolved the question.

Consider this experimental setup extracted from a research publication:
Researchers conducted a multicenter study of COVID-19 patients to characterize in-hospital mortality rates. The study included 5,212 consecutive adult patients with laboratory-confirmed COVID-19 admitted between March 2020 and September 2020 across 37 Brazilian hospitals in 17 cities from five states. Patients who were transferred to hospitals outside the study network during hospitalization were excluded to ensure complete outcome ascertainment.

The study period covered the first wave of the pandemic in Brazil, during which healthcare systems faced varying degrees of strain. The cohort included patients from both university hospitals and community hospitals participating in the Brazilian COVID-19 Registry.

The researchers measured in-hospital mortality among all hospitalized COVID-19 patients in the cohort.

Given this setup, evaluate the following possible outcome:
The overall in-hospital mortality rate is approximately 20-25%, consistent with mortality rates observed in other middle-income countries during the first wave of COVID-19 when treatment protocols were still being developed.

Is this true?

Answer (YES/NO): NO